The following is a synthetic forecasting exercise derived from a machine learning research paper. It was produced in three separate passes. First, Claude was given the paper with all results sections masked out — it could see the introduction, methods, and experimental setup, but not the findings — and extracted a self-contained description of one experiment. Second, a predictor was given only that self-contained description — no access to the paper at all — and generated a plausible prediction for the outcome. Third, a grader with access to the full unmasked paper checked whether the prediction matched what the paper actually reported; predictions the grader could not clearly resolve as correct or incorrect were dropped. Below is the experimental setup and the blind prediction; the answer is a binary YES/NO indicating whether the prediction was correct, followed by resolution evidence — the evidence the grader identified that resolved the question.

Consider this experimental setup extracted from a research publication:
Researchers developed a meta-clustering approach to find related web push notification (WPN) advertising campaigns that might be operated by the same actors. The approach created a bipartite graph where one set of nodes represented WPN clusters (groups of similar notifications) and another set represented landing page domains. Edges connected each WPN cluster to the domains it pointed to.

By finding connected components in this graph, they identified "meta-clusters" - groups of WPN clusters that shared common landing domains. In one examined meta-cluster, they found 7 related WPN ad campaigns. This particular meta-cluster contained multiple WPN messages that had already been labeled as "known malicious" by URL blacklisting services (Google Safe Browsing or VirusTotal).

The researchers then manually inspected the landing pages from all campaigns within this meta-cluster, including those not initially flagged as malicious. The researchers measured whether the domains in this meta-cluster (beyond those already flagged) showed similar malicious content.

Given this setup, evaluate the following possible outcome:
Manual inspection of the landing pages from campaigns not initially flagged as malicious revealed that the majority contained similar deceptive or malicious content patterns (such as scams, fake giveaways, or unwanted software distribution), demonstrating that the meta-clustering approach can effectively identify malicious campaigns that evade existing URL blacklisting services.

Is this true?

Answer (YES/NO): YES